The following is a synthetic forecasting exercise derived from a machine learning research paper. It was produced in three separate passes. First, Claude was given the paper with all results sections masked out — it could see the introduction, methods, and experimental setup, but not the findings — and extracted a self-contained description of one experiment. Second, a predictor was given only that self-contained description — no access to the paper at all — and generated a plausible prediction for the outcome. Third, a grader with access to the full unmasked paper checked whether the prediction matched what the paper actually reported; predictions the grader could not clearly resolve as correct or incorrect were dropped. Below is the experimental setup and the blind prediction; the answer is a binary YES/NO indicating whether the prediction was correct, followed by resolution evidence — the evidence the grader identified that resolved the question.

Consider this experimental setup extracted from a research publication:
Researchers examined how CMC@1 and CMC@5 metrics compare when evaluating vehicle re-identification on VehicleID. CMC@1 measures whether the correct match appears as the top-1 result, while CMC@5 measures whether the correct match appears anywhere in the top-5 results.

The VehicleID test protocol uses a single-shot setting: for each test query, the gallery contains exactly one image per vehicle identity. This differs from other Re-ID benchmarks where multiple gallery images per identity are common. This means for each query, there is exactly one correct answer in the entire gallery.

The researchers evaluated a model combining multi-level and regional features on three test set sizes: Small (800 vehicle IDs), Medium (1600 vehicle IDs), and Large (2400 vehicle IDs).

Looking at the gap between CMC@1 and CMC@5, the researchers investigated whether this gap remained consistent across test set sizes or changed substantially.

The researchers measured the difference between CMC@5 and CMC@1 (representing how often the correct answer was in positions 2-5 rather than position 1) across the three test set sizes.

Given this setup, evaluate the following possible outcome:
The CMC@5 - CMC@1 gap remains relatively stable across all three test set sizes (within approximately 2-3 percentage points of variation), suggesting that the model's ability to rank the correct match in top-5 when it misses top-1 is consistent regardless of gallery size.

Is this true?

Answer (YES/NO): NO